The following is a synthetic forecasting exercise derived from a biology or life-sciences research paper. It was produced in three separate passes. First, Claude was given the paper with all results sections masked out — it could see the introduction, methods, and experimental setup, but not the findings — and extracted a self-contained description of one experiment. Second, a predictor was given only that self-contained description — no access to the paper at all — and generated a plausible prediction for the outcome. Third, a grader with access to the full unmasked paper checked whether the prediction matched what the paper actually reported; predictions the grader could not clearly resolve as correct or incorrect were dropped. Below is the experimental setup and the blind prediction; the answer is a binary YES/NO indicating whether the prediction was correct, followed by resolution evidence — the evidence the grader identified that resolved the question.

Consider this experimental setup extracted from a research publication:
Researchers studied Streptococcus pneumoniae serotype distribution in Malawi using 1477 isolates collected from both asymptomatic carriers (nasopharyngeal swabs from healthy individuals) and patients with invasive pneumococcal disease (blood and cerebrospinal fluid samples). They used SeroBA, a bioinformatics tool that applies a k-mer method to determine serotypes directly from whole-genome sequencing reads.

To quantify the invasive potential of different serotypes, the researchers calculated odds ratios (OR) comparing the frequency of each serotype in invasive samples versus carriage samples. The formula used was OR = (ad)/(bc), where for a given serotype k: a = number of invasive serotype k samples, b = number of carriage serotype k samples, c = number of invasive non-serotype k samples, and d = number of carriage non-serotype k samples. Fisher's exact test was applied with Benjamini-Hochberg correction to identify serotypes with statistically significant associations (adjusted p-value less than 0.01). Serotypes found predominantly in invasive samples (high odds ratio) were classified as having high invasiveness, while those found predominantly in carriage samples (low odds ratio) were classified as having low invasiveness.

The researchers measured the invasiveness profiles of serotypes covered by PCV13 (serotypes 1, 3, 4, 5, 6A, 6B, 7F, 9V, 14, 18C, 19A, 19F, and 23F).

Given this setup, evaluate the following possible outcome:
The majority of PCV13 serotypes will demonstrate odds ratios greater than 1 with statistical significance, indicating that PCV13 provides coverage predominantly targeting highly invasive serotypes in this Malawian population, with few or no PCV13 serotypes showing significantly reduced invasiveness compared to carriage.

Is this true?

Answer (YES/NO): NO